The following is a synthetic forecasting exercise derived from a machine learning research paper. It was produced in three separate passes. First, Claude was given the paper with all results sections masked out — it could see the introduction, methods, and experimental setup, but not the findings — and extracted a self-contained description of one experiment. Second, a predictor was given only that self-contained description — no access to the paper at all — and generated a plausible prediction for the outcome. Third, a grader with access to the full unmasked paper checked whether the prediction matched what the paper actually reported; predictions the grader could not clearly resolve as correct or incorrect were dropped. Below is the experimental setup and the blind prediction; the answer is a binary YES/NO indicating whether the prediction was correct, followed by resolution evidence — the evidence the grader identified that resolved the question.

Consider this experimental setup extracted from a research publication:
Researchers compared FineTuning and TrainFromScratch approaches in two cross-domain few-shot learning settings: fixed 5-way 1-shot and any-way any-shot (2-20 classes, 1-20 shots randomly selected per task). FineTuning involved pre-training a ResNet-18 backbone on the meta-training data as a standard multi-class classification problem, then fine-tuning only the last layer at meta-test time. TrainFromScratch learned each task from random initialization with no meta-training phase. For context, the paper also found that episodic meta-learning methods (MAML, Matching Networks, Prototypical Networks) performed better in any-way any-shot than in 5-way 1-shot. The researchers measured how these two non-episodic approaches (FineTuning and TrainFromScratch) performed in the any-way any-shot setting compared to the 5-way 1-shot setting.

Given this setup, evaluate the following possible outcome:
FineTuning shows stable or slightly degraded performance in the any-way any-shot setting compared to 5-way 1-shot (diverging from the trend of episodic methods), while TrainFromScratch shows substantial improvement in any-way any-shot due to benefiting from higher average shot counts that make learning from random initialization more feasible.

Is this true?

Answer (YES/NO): NO